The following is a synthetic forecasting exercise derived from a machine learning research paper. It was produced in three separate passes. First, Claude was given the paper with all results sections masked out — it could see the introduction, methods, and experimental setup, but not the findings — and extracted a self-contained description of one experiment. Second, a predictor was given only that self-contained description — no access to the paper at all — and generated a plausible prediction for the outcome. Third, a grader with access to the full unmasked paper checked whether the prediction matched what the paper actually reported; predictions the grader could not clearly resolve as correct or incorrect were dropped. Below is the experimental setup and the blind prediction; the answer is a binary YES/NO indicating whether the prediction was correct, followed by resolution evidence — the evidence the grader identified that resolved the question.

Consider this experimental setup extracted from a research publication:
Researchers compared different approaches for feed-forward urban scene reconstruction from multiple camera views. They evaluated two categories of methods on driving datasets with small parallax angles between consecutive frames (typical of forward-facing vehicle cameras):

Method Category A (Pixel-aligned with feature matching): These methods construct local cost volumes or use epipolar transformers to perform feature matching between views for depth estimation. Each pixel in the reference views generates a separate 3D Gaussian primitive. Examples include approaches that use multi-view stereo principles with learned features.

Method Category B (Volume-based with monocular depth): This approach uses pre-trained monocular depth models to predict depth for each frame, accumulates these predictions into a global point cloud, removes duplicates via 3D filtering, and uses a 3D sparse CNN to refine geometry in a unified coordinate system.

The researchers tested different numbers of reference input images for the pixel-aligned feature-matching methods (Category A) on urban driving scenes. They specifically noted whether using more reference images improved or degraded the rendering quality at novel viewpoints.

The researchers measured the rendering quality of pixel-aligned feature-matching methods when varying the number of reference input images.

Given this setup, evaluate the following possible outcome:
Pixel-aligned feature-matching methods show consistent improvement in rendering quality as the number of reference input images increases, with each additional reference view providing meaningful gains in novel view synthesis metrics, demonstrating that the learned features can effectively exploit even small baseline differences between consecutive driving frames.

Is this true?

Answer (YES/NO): NO